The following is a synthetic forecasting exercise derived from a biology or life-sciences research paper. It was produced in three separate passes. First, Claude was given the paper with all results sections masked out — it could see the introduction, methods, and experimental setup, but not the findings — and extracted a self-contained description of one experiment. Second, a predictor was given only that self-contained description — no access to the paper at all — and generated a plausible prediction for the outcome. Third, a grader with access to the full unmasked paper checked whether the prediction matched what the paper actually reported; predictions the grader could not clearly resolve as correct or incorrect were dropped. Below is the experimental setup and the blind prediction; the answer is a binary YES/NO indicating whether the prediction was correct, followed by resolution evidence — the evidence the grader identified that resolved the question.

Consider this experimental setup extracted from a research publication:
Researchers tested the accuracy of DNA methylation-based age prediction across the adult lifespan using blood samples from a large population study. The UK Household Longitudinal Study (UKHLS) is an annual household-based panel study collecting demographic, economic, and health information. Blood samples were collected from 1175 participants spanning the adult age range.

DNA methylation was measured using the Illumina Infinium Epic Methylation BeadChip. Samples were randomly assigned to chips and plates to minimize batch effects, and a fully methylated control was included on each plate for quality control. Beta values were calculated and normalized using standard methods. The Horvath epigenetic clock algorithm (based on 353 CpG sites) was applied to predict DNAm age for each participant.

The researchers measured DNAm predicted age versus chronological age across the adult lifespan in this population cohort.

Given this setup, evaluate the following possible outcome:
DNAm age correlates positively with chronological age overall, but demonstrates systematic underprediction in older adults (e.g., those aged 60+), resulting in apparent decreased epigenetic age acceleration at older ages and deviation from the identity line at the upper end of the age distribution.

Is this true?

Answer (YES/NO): YES